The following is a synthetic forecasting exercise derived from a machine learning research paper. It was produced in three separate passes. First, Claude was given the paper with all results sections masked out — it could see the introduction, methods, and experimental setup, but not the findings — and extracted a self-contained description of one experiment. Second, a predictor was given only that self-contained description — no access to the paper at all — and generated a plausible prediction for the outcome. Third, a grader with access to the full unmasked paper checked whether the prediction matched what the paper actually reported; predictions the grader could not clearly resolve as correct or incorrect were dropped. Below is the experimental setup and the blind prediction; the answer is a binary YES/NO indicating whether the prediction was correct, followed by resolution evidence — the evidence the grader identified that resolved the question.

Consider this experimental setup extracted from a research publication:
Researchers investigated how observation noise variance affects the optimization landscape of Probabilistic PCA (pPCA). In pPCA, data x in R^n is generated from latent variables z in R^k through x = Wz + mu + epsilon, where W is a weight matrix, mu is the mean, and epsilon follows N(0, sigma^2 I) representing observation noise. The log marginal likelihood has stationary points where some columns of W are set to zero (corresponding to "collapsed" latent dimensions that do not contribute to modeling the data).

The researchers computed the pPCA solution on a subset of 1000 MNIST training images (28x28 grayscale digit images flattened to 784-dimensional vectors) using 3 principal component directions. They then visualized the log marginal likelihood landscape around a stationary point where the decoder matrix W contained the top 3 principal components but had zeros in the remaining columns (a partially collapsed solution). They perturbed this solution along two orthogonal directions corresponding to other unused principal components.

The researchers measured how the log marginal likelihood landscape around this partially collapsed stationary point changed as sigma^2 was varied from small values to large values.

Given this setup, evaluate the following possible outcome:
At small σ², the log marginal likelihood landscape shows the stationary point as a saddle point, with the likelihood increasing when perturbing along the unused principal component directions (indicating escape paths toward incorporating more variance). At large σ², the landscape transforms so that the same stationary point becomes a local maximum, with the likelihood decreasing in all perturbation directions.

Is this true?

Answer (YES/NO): YES